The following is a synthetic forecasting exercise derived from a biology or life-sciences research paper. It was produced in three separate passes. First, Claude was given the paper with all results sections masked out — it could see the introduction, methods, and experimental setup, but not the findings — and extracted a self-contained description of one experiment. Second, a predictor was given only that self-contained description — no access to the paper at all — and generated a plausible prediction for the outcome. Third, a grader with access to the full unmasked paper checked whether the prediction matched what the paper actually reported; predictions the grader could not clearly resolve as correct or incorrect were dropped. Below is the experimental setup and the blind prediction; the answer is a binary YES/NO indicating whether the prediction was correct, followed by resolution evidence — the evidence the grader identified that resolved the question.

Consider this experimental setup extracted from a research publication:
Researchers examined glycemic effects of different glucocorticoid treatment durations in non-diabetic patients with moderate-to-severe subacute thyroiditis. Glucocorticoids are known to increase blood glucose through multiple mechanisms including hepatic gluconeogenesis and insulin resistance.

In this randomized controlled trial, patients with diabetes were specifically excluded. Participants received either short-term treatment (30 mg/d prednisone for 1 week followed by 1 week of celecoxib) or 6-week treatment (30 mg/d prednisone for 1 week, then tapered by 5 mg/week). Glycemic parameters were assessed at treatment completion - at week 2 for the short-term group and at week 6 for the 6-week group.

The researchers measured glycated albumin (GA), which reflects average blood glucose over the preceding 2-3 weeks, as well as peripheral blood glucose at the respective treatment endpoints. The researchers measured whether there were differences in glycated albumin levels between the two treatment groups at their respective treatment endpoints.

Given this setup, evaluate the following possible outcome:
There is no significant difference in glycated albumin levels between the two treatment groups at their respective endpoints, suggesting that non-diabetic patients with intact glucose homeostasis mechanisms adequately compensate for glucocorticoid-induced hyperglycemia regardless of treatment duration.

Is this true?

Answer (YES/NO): YES